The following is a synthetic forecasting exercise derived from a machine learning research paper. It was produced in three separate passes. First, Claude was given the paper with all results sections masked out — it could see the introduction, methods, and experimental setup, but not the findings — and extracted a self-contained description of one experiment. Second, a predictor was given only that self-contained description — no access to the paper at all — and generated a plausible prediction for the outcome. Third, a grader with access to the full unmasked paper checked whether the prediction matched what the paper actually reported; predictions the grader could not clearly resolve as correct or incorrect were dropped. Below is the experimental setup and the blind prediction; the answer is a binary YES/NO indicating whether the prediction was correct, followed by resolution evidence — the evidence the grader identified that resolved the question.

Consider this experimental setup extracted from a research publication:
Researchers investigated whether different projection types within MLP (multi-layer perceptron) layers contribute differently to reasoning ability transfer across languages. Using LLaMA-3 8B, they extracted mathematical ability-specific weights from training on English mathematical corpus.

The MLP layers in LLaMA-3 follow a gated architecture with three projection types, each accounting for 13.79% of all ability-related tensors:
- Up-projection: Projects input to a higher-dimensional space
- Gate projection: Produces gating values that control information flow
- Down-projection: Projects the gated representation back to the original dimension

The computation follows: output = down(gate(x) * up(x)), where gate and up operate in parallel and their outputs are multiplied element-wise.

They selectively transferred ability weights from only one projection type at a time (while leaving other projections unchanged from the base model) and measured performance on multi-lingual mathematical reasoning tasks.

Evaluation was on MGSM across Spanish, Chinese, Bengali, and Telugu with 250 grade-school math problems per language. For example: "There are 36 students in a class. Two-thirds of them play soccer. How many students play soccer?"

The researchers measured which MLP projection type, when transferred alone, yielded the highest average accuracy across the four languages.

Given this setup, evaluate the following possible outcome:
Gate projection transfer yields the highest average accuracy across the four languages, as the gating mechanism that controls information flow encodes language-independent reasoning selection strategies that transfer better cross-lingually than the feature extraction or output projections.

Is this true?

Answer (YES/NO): NO